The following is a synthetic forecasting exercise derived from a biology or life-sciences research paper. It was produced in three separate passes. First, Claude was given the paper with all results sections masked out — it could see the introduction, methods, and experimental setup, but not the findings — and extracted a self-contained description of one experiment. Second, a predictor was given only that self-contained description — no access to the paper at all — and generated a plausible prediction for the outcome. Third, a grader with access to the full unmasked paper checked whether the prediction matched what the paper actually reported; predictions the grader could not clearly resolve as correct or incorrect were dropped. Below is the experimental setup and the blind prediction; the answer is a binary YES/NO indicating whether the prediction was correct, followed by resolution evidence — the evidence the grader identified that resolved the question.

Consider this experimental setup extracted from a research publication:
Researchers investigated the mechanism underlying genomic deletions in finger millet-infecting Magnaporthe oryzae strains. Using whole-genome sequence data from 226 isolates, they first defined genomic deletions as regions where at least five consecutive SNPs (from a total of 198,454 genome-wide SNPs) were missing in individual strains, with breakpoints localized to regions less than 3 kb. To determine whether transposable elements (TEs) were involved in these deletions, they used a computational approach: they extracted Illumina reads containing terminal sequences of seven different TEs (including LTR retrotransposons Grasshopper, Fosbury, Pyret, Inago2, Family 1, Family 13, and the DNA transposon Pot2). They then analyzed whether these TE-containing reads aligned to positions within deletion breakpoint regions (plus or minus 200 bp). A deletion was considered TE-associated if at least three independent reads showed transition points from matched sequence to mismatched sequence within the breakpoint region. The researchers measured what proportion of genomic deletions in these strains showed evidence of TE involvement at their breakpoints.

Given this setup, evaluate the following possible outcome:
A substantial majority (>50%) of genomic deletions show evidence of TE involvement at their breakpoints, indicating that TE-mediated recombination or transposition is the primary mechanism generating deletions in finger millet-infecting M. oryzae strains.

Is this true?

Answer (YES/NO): NO